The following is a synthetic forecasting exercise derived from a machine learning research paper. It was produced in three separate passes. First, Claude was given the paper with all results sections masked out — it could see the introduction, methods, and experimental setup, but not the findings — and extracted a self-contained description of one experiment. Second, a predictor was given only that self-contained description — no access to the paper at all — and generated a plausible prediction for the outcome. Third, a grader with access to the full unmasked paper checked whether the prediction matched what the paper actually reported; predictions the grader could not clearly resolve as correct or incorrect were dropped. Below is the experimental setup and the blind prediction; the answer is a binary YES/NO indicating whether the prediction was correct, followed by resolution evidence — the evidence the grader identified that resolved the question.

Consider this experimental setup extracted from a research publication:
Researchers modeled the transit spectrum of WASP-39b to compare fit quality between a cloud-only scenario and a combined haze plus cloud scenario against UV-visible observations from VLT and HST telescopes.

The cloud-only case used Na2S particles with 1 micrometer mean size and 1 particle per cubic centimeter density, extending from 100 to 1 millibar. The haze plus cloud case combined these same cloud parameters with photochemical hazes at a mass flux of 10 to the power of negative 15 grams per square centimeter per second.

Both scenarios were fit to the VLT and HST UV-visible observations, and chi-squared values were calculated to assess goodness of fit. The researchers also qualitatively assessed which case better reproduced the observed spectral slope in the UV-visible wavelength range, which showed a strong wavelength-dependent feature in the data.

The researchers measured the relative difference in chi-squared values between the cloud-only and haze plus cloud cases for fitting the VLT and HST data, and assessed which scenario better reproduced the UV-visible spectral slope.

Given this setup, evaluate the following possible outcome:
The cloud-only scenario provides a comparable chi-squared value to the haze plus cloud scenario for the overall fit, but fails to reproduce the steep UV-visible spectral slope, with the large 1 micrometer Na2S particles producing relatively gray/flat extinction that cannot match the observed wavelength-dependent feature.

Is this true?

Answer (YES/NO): YES